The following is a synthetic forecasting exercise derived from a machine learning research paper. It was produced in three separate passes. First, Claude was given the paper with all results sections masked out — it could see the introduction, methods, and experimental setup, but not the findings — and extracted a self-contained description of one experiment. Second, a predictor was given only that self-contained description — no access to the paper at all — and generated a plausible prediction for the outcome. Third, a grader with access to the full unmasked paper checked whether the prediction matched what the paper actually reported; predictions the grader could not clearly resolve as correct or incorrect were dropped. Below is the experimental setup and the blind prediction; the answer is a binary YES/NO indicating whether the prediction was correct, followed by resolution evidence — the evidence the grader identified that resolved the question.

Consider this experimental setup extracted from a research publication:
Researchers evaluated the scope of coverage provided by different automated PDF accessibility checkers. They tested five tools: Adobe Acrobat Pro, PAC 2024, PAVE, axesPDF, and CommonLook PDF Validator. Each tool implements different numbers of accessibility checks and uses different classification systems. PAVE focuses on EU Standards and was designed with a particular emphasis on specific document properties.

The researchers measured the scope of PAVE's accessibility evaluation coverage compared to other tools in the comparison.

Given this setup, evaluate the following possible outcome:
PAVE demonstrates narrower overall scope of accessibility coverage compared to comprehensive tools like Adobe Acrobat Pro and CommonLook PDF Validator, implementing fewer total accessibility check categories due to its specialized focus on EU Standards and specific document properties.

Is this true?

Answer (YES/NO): YES